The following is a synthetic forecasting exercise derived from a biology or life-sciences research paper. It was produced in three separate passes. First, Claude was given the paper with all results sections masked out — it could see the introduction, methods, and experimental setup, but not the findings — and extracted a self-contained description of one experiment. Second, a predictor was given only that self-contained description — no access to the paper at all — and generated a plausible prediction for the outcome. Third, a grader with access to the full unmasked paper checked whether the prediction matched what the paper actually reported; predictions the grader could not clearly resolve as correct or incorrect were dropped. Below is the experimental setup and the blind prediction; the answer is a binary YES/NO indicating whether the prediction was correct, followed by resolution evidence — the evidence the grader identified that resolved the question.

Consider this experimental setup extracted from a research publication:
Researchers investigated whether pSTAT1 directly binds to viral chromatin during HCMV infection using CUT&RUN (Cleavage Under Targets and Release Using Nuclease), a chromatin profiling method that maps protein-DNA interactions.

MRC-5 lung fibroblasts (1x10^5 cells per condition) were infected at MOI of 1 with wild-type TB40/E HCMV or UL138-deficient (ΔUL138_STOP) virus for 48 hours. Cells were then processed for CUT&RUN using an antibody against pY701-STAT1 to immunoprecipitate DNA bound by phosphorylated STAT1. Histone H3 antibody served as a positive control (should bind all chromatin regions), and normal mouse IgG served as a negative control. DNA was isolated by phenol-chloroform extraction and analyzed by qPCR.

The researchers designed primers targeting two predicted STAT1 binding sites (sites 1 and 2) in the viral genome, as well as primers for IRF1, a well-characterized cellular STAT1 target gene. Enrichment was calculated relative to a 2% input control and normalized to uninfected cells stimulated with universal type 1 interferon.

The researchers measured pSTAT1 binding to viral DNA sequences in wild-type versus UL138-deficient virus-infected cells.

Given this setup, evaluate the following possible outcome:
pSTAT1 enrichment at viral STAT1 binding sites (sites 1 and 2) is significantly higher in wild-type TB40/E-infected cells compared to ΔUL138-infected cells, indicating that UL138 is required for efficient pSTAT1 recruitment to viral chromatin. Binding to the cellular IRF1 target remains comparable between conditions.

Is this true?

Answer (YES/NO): YES